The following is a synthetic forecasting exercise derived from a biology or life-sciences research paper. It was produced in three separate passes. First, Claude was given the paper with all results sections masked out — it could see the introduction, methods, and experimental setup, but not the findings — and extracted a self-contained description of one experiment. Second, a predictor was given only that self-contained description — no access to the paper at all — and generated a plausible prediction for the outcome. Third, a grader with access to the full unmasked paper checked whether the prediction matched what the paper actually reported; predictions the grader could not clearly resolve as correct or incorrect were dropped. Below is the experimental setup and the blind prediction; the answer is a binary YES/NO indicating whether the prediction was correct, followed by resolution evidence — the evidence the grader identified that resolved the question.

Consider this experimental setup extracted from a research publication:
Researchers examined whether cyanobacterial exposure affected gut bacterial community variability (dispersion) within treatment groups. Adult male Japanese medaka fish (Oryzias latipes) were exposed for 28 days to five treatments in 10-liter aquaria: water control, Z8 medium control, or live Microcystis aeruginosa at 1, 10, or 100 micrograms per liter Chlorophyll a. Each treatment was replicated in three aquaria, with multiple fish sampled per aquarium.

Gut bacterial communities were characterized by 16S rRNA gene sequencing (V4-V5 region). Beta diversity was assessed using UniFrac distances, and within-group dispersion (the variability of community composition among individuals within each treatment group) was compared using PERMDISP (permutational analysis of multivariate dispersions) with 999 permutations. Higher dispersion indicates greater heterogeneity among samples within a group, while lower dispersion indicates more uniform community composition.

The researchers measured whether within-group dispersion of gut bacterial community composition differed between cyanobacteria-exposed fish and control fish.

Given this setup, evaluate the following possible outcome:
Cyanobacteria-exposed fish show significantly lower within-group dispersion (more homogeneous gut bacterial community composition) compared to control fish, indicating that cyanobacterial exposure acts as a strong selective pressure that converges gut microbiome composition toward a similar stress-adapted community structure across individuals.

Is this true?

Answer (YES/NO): NO